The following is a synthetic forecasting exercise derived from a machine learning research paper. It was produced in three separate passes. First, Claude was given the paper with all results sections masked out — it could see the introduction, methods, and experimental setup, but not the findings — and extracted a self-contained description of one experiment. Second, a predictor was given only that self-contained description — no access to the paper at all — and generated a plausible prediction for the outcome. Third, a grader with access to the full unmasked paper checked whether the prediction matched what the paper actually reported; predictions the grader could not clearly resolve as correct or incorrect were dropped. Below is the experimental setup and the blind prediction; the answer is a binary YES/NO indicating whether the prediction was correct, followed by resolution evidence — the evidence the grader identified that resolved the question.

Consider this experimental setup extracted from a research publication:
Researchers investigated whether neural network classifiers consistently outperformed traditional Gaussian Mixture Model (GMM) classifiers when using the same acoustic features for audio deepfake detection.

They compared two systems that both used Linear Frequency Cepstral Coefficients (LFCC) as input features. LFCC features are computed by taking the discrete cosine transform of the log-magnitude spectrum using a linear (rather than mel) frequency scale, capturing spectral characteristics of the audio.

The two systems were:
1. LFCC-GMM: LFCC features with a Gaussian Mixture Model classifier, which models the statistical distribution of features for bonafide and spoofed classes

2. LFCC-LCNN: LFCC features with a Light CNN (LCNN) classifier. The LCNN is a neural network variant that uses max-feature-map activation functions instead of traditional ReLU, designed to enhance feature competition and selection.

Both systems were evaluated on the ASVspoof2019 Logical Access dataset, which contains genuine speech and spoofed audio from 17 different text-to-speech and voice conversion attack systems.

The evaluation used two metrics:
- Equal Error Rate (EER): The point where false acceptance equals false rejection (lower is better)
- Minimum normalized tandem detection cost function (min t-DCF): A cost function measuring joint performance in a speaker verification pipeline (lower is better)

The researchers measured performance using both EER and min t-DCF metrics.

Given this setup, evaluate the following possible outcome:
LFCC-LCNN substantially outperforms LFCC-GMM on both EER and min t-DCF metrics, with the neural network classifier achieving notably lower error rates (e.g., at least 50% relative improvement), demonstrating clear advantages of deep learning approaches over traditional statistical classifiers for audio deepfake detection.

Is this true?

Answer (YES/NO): NO